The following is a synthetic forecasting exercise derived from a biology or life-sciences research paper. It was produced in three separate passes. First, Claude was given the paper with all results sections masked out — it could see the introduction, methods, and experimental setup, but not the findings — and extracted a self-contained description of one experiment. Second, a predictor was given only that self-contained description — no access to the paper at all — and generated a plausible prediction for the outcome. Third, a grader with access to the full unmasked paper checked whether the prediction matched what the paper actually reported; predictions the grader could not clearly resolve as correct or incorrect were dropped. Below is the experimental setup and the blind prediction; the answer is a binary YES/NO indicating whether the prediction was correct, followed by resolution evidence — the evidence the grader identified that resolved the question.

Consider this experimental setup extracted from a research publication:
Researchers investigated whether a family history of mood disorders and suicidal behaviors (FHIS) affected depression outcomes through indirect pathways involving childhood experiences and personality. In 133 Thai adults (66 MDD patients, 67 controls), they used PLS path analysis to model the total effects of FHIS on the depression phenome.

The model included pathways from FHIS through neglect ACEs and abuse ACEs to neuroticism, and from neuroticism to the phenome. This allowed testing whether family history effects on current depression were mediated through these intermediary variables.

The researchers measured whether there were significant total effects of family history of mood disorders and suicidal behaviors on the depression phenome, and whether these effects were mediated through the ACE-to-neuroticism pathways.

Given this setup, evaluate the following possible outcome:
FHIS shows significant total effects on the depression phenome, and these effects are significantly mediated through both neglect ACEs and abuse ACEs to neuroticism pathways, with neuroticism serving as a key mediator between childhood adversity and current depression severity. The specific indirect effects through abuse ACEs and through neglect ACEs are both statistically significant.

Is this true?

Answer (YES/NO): YES